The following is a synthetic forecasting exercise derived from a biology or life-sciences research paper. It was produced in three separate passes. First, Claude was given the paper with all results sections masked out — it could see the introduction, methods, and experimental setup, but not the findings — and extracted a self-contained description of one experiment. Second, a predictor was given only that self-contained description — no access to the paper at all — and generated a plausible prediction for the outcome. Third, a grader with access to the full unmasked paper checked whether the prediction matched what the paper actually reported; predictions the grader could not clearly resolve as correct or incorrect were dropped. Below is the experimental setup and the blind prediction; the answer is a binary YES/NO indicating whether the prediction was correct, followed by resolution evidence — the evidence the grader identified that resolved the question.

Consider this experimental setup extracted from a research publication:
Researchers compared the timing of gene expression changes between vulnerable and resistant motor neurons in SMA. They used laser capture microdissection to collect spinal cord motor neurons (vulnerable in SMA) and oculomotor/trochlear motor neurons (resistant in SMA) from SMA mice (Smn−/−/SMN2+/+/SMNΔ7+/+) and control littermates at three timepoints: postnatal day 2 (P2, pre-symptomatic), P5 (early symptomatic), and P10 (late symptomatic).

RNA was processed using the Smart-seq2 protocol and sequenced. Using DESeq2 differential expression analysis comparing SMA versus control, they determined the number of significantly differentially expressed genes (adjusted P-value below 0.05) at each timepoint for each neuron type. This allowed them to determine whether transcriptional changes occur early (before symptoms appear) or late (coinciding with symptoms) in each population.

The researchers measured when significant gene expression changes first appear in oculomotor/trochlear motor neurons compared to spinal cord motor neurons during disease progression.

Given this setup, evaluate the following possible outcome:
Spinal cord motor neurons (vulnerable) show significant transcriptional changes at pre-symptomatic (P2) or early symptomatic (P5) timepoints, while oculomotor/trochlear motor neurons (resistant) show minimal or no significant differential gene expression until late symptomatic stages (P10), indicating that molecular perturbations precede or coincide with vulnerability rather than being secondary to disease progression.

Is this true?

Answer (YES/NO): NO